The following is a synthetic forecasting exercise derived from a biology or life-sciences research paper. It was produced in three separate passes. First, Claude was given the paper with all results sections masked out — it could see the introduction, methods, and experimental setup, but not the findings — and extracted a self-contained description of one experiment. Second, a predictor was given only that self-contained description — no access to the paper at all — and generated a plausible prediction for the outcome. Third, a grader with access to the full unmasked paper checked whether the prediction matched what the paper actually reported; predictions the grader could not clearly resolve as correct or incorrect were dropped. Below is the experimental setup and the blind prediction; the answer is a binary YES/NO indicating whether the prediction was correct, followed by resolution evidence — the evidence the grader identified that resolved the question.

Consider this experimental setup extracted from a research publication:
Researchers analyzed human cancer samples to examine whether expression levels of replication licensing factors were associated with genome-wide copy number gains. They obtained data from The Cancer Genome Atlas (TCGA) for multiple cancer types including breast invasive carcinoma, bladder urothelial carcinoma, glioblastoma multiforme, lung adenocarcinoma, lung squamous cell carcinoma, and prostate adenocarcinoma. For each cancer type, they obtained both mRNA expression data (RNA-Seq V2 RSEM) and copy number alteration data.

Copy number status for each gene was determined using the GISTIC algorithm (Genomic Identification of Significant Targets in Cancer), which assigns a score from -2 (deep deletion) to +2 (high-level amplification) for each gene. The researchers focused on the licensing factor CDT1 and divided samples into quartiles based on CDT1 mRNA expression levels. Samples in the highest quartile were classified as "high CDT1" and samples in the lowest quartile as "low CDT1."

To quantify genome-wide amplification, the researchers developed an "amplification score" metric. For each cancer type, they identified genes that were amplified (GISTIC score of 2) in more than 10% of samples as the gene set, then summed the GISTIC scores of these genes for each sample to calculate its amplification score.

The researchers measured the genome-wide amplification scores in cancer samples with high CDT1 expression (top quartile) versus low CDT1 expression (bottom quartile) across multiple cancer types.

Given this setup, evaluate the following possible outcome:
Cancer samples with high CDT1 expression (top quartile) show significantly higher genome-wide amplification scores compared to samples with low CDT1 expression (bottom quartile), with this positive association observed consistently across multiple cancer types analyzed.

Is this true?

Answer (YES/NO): YES